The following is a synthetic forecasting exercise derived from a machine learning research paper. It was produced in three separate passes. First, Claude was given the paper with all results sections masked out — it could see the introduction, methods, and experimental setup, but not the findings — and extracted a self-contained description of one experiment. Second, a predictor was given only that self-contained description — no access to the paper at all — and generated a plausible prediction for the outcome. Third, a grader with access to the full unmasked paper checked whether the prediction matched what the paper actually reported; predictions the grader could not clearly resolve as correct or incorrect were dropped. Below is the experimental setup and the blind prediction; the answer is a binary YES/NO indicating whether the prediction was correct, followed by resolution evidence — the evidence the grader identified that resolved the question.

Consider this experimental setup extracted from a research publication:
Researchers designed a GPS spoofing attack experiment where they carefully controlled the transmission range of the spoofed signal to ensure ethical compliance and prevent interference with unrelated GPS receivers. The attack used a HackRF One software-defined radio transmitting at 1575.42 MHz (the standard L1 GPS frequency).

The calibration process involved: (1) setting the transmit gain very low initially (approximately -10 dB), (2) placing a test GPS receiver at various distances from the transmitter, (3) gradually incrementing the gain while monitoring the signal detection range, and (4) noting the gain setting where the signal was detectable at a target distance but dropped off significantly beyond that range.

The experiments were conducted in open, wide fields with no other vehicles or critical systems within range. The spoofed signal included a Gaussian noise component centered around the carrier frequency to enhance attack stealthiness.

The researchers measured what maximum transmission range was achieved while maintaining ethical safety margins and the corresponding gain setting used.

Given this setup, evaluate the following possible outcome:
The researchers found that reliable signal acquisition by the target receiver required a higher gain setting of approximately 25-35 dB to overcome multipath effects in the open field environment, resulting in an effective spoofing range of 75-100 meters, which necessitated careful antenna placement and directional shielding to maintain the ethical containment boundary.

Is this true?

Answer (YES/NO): NO